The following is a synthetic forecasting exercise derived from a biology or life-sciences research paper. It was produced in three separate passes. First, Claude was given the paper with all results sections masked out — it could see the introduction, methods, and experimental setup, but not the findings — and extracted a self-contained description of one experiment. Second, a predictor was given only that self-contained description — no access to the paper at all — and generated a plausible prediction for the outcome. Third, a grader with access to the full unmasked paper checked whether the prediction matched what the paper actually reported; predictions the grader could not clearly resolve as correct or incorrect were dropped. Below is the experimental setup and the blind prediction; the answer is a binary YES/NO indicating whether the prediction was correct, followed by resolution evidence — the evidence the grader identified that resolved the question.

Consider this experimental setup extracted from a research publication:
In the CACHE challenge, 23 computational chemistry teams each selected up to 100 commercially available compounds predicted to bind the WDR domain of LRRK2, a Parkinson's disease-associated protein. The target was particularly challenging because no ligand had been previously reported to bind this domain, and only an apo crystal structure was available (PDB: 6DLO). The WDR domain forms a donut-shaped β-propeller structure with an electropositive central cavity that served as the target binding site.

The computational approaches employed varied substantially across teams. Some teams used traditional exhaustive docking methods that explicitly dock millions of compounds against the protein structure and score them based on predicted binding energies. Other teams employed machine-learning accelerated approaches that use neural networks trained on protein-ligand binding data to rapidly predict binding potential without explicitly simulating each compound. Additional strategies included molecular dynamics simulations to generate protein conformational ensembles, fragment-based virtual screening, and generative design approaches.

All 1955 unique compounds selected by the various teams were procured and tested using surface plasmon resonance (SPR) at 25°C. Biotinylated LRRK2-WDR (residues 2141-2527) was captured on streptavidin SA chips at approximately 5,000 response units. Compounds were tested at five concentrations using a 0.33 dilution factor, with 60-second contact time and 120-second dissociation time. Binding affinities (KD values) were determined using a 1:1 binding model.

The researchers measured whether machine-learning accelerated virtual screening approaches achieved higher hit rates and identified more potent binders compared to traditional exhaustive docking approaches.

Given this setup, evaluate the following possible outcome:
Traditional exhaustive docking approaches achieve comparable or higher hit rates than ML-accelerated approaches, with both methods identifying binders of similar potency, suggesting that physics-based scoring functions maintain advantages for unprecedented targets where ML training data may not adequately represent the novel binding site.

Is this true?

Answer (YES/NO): NO